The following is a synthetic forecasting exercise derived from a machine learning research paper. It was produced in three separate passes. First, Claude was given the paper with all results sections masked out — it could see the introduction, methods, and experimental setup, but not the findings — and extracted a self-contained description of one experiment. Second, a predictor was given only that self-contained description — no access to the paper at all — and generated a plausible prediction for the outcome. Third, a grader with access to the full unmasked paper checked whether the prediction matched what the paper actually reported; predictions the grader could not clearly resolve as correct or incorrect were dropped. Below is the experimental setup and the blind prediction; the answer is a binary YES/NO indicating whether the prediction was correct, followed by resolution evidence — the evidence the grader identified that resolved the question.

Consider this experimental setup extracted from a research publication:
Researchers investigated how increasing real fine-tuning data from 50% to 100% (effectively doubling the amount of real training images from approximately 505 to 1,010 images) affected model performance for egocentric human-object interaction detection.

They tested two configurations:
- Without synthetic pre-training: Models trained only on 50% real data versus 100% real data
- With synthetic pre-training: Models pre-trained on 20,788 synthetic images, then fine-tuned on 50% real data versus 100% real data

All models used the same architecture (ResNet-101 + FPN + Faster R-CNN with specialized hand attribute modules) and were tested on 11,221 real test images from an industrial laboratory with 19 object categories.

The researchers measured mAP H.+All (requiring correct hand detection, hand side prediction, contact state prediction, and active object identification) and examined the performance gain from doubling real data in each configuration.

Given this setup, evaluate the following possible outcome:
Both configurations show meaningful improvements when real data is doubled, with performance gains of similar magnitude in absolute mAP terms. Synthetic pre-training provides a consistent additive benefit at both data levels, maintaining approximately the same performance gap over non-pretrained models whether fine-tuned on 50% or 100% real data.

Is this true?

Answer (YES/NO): YES